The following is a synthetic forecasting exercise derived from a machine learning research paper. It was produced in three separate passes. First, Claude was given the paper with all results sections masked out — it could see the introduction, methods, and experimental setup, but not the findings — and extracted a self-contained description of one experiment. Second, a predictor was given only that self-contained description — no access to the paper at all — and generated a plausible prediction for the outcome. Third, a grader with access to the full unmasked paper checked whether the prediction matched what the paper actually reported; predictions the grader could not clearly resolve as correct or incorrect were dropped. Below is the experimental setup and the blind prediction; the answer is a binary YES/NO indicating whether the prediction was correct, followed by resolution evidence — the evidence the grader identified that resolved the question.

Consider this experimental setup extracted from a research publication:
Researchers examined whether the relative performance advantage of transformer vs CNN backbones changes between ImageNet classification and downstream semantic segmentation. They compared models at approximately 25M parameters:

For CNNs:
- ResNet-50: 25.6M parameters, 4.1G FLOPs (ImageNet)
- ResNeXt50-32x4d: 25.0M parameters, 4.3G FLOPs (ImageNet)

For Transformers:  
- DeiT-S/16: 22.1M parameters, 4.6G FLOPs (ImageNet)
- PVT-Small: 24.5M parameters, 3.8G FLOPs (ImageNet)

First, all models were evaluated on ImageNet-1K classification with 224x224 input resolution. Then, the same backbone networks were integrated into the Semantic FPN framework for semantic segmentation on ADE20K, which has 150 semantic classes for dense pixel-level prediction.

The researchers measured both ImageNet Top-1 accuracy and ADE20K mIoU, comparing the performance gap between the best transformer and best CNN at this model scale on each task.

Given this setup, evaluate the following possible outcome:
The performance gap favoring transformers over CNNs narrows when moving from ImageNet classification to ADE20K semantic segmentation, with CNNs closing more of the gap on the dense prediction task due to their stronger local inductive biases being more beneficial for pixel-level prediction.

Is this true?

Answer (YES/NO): NO